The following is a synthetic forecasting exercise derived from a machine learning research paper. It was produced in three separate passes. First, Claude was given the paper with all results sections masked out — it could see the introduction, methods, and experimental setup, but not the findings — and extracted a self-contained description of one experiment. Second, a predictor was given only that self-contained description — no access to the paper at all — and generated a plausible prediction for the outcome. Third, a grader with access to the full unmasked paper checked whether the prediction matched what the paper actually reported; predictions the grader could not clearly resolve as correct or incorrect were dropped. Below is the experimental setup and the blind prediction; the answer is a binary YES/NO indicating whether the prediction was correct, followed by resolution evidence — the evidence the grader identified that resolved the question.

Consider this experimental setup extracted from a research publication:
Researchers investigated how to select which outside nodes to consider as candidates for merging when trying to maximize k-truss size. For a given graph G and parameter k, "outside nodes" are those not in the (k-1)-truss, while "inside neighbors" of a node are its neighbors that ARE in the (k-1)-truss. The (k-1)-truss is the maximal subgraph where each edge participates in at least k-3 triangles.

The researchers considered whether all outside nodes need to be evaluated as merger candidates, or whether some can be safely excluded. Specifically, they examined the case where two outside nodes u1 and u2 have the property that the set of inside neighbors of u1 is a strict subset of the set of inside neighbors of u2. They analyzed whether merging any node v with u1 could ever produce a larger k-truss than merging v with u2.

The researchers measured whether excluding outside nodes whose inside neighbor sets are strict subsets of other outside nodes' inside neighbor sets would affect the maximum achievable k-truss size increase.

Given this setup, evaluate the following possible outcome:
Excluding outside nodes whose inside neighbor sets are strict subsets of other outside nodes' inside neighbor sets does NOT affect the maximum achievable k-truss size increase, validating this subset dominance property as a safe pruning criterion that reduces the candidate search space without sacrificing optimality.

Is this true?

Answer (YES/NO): YES